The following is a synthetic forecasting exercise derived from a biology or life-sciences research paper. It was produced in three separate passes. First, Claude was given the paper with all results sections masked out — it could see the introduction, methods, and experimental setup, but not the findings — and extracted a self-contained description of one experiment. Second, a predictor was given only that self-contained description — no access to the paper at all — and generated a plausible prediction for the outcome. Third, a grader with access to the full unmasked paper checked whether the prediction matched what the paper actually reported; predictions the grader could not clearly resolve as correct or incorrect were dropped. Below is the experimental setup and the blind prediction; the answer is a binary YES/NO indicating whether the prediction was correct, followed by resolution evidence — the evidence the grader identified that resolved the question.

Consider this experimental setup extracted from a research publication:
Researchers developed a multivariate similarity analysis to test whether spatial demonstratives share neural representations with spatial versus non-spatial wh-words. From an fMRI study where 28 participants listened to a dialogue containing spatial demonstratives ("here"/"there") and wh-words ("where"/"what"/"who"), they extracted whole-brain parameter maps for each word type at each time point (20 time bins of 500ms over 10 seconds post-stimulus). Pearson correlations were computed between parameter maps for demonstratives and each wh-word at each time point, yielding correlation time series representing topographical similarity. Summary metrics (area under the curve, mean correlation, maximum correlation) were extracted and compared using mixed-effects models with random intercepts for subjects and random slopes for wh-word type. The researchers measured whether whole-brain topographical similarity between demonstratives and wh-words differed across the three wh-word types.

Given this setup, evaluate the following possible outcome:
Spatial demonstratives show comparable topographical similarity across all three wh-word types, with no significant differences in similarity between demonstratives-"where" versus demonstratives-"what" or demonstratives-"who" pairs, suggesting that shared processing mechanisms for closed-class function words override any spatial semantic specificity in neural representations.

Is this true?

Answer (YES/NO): NO